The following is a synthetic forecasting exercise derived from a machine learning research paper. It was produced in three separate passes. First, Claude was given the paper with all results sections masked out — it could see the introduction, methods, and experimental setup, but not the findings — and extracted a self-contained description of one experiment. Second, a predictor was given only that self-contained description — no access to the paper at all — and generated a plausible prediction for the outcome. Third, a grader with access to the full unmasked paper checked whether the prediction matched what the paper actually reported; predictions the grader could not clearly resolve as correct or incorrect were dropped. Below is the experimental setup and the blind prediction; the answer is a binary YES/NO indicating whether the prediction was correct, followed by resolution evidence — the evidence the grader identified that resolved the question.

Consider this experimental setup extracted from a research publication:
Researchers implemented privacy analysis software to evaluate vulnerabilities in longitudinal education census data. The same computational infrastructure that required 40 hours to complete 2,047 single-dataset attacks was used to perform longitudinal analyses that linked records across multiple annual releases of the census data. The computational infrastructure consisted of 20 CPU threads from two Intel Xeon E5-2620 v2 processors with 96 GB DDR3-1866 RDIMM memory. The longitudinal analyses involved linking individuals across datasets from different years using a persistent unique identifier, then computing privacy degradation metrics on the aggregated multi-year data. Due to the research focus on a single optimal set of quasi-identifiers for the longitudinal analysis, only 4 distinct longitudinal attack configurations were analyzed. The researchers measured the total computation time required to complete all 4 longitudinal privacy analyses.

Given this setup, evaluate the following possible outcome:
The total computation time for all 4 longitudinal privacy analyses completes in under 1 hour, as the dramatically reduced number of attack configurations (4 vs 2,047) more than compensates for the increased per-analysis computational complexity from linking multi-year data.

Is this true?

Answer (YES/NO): YES